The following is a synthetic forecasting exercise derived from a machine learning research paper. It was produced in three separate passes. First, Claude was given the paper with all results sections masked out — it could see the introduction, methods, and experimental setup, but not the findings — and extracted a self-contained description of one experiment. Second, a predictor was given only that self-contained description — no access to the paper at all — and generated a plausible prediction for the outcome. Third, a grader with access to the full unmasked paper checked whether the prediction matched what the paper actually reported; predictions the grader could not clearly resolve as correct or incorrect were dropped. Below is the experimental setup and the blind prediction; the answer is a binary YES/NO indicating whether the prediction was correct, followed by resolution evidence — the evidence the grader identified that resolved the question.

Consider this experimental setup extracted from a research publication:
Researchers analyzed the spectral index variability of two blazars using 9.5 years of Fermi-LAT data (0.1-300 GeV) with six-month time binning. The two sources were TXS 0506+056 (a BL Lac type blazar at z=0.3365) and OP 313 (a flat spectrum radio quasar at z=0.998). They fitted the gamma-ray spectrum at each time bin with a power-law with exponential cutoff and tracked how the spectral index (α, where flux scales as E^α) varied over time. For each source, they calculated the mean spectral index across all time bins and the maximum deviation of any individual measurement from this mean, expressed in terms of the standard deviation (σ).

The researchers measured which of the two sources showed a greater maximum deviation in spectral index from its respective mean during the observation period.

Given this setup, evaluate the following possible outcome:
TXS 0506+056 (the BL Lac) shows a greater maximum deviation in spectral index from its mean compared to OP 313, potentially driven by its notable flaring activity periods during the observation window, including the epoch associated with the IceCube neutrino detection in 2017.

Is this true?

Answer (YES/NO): NO